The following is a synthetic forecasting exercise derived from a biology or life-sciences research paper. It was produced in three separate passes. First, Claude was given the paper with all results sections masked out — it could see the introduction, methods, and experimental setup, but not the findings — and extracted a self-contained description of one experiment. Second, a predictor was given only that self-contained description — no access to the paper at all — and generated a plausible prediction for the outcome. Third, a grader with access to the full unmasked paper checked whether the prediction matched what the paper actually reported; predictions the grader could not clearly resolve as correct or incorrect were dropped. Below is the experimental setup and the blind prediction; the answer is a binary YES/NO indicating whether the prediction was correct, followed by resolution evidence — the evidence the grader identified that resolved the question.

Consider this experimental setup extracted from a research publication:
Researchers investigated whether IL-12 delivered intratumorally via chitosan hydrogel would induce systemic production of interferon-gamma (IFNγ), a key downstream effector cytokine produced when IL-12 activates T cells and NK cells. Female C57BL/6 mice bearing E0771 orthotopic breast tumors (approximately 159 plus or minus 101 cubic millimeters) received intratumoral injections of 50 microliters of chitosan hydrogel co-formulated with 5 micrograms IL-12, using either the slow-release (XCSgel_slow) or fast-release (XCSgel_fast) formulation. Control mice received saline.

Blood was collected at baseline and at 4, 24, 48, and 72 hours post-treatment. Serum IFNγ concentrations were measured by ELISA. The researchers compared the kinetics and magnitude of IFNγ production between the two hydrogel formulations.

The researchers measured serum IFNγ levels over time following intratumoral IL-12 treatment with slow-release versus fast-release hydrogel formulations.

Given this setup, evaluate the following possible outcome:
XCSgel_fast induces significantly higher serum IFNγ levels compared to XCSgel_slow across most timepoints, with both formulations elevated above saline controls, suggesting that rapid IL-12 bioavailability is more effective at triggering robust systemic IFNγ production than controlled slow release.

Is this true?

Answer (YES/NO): NO